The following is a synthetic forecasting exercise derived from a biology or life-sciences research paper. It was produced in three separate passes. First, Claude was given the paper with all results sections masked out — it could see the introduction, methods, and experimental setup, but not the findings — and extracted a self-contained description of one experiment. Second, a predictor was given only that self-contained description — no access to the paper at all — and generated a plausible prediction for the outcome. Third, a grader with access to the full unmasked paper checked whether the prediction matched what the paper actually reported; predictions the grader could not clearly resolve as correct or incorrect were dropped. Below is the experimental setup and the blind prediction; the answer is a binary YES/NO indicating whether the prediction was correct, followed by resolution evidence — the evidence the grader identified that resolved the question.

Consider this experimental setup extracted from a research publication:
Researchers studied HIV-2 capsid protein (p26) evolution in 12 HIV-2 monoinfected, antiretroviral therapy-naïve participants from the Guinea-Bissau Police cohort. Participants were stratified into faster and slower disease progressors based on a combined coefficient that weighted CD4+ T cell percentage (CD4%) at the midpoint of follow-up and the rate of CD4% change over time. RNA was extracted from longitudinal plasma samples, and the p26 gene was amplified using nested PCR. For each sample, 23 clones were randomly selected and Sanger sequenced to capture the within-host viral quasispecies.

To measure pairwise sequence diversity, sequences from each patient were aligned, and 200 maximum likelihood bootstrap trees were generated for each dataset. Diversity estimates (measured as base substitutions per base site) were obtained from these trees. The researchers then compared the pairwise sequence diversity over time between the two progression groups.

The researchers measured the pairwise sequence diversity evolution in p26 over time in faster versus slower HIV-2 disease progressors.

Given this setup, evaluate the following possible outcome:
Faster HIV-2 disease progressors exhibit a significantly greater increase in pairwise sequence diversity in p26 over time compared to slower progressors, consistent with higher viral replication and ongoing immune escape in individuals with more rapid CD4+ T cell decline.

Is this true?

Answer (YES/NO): NO